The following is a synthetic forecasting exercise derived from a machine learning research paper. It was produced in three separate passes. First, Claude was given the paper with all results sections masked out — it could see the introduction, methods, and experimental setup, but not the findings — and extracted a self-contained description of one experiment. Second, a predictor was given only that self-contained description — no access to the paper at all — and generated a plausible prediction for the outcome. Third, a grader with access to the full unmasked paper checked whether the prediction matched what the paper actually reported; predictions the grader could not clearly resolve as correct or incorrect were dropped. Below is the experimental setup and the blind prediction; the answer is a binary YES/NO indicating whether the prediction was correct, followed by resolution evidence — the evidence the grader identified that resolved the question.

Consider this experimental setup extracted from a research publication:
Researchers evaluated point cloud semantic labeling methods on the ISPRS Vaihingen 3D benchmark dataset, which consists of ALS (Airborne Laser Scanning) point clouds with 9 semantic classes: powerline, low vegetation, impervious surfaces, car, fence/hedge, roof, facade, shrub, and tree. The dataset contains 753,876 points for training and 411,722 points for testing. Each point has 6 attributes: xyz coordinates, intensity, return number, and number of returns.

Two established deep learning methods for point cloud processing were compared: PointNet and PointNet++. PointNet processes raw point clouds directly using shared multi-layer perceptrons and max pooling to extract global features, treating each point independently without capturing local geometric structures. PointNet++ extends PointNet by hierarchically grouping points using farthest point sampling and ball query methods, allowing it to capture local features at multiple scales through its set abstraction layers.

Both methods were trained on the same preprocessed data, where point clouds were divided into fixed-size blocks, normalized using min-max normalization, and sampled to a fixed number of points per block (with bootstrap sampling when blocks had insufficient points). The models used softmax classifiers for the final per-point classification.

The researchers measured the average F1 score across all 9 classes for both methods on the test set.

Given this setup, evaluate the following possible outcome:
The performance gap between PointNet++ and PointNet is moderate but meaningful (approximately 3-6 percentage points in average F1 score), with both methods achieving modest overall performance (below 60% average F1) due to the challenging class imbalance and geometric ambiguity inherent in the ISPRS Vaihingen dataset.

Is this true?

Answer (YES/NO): NO